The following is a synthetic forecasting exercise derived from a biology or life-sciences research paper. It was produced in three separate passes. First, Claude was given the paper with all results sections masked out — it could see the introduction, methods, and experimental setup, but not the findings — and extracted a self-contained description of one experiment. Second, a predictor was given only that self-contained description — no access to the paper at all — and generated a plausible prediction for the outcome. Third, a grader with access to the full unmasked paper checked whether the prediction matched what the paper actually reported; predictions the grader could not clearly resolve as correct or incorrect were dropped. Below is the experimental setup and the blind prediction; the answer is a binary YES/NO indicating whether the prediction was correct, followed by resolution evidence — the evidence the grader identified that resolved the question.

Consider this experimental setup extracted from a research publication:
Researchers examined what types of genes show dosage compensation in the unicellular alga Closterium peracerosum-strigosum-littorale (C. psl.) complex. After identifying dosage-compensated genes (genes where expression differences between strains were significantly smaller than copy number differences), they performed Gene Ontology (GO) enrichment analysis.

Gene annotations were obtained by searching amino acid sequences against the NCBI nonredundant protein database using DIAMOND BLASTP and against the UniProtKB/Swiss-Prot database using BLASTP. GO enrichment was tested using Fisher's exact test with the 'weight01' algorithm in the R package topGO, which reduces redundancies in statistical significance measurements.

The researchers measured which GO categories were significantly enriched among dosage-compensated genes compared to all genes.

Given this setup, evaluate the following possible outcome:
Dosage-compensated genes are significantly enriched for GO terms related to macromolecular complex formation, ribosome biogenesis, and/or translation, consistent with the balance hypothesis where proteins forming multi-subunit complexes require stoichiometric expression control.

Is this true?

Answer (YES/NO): YES